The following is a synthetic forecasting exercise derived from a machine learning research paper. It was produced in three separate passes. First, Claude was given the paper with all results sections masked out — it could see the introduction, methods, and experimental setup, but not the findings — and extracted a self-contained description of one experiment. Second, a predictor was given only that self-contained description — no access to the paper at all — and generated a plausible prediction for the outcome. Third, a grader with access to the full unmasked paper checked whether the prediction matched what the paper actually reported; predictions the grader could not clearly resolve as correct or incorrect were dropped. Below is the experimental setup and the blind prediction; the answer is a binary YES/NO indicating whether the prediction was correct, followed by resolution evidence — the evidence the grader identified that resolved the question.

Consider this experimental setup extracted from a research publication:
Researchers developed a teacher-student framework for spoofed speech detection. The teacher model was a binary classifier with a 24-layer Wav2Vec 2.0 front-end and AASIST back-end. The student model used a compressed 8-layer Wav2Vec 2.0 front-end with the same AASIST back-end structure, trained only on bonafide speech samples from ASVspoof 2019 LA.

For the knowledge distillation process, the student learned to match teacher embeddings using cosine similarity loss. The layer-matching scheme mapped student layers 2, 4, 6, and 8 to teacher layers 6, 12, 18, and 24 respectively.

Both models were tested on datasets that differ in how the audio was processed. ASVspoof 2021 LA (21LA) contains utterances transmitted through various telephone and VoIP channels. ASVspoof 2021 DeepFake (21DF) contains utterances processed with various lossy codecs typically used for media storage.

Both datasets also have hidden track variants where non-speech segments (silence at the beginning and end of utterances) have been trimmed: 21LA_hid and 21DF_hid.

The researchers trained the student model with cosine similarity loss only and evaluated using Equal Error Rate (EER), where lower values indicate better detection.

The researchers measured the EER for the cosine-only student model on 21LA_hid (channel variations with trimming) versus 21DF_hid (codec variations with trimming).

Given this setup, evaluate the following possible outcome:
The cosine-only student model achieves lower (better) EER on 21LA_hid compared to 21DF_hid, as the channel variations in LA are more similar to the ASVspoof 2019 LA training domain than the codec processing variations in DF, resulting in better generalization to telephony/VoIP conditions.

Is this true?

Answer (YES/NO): NO